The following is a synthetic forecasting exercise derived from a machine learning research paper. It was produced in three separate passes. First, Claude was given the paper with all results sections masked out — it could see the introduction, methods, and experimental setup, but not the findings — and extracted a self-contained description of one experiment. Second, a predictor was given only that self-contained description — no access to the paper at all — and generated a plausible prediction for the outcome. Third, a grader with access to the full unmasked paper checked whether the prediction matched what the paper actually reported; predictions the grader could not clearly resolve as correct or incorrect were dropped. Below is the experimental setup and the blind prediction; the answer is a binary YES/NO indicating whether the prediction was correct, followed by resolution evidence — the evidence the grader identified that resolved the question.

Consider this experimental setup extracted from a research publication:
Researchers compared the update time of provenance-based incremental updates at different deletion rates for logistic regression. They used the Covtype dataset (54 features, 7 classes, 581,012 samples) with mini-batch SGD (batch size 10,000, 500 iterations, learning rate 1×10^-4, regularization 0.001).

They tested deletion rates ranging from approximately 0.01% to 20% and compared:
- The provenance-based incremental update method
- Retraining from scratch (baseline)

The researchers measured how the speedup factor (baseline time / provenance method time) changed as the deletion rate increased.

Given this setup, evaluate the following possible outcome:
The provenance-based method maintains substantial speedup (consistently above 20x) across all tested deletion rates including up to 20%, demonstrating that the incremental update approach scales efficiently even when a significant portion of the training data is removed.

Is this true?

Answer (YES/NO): NO